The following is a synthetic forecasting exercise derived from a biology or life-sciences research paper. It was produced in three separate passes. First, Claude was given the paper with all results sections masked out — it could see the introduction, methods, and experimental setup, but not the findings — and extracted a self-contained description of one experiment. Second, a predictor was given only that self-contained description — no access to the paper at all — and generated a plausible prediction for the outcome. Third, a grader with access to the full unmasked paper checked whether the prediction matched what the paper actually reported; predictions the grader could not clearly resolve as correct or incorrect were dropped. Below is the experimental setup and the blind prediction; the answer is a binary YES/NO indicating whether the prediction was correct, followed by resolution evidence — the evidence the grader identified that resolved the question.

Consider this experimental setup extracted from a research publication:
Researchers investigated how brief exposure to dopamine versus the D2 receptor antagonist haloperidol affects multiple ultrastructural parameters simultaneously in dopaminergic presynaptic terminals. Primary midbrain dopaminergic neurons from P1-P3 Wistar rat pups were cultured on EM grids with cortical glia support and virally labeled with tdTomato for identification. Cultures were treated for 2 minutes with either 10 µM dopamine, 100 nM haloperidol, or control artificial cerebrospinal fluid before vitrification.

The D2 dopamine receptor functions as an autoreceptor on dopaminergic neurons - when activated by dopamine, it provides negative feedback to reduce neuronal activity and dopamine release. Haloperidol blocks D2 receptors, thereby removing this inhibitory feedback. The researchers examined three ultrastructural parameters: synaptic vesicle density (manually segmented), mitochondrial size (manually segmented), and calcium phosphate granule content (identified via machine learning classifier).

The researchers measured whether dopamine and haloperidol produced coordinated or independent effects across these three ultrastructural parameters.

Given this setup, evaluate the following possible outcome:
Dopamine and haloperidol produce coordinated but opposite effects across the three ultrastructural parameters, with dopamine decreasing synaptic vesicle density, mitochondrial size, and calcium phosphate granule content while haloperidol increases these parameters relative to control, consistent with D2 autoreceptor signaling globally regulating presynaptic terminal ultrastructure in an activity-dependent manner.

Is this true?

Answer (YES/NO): NO